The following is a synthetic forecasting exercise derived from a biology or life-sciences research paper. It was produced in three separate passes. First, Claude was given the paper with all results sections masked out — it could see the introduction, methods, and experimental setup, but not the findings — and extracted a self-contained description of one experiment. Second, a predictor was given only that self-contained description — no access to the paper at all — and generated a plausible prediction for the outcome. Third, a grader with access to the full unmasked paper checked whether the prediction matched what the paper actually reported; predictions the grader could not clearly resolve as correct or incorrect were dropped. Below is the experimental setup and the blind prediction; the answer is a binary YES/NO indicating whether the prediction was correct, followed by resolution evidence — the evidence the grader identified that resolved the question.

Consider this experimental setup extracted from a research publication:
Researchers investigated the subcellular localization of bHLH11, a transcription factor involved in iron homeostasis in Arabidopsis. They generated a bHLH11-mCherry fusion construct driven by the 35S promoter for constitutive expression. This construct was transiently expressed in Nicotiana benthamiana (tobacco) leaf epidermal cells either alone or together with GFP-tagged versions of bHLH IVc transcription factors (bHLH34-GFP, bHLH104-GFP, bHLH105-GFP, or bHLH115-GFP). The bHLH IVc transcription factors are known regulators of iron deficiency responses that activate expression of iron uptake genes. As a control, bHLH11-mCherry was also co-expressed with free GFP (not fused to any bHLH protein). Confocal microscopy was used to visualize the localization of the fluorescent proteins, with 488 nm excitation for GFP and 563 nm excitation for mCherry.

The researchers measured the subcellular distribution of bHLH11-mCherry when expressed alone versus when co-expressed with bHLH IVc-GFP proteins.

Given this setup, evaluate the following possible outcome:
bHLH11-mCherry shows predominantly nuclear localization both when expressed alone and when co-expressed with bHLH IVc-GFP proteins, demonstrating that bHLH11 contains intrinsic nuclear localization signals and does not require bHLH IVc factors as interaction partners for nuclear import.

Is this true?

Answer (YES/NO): NO